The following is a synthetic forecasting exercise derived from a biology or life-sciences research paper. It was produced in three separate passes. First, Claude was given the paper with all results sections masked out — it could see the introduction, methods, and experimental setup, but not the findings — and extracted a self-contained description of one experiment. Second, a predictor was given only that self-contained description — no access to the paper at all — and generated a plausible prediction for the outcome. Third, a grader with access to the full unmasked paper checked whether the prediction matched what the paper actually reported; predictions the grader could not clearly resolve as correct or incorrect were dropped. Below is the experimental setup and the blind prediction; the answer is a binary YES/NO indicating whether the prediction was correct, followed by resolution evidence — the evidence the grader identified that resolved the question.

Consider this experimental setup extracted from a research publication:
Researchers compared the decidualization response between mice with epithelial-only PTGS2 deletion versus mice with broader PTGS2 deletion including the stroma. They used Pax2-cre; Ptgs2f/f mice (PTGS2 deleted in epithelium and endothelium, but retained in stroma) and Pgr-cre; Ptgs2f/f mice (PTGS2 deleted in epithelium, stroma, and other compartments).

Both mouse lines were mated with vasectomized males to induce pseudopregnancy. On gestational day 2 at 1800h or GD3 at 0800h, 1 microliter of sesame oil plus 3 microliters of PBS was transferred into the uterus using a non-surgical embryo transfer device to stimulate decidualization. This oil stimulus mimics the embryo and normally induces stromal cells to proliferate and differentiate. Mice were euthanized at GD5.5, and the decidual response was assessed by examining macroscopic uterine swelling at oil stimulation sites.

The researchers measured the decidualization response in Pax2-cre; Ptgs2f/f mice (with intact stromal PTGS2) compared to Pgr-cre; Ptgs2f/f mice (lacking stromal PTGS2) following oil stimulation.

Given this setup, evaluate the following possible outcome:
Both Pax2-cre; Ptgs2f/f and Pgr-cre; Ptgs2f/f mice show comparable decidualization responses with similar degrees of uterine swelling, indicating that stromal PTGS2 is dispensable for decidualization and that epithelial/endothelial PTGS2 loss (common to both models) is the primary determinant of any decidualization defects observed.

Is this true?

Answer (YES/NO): NO